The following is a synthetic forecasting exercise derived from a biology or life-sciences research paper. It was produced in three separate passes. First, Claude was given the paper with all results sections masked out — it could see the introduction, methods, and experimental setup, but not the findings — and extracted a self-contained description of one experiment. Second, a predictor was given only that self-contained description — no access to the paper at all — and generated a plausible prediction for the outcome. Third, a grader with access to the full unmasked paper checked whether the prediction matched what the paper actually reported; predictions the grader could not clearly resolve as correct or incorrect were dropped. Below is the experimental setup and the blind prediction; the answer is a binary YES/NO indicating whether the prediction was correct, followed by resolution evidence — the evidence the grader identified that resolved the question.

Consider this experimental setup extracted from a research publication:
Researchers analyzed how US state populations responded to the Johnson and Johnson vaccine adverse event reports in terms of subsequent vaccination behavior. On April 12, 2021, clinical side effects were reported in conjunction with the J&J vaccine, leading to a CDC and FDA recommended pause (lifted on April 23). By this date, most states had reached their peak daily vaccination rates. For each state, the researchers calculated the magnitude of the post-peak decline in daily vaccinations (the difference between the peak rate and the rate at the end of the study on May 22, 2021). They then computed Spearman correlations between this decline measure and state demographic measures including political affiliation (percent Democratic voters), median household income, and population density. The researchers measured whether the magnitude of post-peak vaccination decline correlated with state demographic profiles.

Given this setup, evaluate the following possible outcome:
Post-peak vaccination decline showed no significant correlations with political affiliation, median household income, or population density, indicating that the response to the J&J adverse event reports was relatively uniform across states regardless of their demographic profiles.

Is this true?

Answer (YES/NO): NO